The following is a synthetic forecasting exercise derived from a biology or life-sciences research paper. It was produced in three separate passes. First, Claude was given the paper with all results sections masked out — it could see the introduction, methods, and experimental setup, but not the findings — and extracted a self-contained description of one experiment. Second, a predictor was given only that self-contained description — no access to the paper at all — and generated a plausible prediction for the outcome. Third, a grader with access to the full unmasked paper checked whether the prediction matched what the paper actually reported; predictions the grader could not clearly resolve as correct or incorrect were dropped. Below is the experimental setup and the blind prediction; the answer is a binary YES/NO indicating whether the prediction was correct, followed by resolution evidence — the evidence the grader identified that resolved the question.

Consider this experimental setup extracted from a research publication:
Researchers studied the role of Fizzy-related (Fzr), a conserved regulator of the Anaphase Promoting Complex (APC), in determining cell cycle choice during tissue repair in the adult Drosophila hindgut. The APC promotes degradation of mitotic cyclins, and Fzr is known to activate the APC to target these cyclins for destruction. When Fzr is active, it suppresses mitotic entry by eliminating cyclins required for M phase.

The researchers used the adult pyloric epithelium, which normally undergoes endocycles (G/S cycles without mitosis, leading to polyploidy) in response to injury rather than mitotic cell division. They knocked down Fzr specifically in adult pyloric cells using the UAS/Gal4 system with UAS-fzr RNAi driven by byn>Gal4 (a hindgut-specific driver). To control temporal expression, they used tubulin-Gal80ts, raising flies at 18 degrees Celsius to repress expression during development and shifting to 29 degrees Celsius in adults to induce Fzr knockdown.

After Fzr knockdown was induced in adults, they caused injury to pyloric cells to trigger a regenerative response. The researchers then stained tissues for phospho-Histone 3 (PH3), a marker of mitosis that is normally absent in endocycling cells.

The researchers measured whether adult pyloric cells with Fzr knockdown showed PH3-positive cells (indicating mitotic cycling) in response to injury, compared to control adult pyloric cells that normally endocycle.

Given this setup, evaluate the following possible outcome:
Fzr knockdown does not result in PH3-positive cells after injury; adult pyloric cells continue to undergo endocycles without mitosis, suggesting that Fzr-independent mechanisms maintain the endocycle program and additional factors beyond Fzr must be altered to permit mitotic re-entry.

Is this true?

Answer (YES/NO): NO